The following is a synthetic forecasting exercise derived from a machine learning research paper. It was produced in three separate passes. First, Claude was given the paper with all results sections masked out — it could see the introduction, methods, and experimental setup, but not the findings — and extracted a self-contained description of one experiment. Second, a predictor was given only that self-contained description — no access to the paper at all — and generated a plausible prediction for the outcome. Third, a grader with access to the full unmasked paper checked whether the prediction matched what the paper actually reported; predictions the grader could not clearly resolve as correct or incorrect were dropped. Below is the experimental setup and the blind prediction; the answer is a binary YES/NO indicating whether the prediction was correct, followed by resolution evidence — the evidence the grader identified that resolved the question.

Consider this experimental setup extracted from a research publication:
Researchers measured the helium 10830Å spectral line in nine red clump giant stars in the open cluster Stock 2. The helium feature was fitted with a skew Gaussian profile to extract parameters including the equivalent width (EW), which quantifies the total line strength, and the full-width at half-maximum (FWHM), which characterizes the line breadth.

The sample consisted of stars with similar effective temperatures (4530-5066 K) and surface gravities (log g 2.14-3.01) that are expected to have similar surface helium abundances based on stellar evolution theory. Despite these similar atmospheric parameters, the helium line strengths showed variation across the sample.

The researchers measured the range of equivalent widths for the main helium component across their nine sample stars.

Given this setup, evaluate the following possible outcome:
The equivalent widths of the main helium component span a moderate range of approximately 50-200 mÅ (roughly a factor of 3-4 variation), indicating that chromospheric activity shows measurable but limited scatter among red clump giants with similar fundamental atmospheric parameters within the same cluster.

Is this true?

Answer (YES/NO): NO